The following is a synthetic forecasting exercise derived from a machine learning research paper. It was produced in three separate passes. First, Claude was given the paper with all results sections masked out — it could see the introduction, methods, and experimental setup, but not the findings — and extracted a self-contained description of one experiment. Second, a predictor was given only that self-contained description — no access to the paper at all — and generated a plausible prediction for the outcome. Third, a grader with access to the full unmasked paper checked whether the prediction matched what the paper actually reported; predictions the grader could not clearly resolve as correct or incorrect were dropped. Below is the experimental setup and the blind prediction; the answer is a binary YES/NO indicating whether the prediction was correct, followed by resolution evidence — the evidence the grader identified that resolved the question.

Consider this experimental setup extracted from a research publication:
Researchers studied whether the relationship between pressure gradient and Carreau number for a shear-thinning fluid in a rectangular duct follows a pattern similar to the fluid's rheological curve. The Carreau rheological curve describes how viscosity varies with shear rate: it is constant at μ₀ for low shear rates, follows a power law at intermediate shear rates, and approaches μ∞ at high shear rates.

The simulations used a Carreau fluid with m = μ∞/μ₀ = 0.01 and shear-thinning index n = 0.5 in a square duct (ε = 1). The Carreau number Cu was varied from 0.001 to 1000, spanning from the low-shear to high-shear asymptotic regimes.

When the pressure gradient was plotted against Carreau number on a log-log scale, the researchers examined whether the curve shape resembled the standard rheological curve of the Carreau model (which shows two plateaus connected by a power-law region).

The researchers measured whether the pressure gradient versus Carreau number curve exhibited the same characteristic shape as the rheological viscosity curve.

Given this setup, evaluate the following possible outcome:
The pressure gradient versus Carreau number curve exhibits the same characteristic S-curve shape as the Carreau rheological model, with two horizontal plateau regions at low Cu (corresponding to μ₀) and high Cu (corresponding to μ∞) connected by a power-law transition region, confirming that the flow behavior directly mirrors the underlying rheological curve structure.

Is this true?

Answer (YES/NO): YES